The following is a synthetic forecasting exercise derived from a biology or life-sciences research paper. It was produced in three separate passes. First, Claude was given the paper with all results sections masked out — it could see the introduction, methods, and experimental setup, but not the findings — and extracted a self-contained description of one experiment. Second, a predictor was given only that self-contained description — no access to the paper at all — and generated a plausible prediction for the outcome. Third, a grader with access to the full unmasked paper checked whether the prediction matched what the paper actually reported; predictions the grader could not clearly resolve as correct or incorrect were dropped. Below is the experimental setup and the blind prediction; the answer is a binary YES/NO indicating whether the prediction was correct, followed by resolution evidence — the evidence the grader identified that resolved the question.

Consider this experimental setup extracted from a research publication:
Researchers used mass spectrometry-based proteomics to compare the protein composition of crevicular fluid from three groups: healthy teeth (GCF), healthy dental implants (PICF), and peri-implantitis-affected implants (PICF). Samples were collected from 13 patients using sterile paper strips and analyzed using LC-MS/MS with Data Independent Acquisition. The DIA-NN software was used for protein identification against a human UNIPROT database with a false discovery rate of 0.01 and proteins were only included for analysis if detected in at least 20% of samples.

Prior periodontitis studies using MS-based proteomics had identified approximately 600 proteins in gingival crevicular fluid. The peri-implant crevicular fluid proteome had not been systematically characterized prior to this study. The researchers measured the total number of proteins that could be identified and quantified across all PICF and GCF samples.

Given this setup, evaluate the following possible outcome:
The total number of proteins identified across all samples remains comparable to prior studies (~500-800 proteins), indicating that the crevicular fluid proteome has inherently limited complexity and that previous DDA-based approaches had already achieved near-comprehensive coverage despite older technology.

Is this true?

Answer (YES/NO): NO